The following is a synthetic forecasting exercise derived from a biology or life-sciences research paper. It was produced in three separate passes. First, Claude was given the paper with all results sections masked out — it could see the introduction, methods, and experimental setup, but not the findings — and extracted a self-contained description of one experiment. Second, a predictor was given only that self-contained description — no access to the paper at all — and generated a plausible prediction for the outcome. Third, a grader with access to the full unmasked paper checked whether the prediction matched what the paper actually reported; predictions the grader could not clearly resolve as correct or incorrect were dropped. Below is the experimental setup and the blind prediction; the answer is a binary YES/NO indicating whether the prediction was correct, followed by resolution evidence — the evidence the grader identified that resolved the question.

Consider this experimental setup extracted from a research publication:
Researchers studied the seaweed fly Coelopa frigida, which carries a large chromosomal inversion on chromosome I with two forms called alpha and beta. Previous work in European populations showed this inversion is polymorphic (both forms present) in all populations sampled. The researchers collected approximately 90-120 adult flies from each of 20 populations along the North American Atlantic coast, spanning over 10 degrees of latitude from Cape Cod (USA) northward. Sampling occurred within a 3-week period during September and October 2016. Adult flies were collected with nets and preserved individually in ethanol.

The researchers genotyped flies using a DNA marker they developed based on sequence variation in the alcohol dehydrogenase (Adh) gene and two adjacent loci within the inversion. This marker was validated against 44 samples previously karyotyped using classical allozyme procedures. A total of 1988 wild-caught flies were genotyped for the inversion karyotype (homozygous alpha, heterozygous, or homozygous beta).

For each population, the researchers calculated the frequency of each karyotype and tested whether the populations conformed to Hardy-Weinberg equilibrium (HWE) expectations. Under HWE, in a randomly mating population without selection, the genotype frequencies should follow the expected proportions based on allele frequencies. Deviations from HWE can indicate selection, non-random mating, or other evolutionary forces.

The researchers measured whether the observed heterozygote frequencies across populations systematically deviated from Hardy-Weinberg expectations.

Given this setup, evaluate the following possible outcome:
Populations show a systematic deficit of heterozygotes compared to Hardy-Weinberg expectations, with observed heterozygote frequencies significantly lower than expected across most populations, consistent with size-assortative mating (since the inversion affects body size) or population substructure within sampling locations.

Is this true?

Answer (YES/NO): NO